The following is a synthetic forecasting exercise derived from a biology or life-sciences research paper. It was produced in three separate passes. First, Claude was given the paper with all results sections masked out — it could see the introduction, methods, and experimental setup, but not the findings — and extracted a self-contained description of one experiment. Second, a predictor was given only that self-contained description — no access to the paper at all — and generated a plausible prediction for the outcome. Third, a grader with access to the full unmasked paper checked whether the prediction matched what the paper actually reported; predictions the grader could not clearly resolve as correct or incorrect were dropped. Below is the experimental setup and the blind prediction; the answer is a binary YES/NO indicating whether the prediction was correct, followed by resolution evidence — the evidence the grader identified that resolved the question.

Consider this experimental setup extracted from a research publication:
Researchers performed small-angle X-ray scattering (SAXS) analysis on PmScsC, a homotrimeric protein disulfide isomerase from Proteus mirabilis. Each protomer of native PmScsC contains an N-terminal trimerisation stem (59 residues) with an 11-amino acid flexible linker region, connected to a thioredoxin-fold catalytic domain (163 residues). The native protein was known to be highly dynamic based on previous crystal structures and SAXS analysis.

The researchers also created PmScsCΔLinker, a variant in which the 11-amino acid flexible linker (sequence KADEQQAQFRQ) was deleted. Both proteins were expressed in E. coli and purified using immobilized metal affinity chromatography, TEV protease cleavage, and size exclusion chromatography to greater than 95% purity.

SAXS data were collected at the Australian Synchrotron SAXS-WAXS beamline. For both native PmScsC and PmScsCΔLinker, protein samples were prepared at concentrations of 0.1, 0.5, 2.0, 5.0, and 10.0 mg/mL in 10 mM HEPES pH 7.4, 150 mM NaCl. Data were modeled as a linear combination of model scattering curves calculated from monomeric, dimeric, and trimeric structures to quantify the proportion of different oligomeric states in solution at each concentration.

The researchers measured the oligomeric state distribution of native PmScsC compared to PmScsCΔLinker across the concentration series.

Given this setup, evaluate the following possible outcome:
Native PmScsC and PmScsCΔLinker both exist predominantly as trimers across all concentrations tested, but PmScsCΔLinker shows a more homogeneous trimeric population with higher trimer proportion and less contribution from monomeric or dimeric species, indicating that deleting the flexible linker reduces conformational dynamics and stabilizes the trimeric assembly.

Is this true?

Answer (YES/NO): NO